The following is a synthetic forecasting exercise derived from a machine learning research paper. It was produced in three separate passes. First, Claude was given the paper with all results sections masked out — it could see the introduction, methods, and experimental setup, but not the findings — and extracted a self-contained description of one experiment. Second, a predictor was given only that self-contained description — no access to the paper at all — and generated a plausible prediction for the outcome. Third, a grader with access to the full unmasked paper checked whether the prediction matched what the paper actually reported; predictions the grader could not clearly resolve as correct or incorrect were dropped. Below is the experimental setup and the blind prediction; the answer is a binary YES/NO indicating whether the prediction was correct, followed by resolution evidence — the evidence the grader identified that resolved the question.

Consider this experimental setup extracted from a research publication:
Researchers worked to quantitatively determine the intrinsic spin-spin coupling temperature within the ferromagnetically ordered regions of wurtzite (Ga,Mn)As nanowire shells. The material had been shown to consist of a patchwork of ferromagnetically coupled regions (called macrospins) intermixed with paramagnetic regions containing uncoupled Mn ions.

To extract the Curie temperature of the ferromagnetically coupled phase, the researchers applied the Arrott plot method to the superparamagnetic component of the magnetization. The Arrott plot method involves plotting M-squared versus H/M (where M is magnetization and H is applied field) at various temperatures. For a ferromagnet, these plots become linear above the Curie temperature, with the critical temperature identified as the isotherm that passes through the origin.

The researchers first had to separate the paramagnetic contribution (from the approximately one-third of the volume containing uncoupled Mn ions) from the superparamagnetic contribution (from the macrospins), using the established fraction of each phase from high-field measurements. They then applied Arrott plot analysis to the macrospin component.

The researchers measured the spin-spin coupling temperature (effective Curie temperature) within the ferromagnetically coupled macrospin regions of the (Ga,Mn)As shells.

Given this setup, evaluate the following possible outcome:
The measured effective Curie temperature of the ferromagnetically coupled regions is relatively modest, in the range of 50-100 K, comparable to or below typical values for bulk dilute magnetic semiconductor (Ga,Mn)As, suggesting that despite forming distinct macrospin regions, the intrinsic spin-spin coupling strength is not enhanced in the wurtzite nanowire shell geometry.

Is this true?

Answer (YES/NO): NO